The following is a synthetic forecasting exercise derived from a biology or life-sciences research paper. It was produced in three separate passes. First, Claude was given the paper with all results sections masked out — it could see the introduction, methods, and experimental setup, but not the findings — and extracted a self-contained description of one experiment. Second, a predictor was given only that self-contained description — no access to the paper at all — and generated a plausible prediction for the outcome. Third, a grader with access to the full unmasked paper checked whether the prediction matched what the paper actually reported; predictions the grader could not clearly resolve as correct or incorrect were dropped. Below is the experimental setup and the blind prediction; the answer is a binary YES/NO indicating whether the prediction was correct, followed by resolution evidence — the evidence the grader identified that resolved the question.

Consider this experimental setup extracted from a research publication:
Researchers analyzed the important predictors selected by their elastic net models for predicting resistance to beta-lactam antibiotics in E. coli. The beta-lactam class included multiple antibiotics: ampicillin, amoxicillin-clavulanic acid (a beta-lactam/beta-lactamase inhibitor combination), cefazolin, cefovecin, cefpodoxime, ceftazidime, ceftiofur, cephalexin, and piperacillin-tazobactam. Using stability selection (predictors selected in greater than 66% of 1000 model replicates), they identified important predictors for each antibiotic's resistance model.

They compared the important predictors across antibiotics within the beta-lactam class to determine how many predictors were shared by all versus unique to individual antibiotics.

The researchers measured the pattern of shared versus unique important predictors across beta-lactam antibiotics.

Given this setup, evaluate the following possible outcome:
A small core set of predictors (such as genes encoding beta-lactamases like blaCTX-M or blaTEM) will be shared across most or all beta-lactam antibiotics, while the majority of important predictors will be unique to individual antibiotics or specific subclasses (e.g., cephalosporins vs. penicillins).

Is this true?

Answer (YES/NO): NO